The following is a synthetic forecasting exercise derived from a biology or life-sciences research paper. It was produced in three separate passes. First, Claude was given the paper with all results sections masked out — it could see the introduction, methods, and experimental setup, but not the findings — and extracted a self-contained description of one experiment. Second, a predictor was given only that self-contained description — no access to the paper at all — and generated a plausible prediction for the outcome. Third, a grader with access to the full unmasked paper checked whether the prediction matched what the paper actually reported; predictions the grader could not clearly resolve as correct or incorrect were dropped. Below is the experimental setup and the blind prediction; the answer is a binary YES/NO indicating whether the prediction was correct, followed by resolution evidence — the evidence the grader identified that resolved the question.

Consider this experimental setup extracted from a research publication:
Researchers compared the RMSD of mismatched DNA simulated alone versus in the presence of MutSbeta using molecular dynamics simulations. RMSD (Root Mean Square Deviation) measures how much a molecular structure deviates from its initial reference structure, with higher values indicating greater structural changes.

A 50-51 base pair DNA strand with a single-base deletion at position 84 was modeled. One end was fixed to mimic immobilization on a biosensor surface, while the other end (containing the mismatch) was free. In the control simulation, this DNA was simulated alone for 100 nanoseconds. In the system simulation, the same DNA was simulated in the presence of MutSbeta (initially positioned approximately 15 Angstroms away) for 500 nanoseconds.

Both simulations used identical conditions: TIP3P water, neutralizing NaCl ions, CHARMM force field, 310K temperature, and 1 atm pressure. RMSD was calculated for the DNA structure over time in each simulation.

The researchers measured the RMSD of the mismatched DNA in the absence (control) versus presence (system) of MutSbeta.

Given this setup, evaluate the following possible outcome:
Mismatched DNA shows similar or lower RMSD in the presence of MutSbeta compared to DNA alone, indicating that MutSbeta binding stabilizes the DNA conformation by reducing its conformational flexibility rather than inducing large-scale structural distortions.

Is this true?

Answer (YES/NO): NO